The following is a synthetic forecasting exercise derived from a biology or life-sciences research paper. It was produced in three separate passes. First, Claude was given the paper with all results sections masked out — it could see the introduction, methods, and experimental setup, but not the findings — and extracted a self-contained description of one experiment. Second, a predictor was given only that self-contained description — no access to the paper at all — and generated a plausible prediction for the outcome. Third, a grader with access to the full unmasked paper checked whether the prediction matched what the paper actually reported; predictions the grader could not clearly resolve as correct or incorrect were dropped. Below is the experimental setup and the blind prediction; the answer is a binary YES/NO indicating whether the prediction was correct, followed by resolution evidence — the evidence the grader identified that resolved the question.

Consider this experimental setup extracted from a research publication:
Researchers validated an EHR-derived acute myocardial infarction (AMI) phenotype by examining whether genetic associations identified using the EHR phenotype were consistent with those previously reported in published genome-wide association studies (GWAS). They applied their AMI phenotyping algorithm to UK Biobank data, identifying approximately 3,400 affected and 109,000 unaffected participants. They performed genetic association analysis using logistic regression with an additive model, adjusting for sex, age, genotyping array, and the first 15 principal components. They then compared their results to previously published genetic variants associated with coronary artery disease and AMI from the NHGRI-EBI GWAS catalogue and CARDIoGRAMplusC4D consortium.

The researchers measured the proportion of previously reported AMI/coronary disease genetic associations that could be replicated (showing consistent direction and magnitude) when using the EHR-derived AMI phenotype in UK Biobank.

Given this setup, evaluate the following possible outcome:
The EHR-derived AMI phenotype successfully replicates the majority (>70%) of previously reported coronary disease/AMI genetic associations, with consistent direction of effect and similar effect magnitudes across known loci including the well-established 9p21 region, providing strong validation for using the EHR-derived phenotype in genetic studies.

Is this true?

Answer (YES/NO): YES